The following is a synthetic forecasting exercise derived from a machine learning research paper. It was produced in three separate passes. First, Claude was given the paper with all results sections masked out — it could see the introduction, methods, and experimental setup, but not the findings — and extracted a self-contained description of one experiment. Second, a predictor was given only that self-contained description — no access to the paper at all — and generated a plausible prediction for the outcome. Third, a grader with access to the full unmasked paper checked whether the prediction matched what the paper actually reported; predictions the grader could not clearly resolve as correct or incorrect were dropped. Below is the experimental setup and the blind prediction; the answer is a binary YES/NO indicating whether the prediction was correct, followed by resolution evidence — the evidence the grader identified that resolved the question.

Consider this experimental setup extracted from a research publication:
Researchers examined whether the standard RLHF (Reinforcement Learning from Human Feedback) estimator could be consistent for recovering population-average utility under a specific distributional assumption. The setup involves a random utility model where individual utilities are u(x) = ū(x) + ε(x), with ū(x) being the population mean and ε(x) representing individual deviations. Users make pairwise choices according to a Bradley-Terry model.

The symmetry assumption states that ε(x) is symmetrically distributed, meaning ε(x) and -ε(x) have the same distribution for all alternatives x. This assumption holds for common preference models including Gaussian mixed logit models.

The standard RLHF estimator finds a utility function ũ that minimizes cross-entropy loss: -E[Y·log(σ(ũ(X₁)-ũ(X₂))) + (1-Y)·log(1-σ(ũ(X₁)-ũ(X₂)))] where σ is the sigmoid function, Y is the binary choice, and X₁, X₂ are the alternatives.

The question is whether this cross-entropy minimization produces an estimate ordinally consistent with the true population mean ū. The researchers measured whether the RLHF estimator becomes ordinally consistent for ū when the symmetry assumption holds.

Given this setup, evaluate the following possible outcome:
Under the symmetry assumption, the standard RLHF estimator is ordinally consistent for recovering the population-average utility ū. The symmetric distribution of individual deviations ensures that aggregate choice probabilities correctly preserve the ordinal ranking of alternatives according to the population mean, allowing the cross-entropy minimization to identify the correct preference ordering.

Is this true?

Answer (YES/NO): NO